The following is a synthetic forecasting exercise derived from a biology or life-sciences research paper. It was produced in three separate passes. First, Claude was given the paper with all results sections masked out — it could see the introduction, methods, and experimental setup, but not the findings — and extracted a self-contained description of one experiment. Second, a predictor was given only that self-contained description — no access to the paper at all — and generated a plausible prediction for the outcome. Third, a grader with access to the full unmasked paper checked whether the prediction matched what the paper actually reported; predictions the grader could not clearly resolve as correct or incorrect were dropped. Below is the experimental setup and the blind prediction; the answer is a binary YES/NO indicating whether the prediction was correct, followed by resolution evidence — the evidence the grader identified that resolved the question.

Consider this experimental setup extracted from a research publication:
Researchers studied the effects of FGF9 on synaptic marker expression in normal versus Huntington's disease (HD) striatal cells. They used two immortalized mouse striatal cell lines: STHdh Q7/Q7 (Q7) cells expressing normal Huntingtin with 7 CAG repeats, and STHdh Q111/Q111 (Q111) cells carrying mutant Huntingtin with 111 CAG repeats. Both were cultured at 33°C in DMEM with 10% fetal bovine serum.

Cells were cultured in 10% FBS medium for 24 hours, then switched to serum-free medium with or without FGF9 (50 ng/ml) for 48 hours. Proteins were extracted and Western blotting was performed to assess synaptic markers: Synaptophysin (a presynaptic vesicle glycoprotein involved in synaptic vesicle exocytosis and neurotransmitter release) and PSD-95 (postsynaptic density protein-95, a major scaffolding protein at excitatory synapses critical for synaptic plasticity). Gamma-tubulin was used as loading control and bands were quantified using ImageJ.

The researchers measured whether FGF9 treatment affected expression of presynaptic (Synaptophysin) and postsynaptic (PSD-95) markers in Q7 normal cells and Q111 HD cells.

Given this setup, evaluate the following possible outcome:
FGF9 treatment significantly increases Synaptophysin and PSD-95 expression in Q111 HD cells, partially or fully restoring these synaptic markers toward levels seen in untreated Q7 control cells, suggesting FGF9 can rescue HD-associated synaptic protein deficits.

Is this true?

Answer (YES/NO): NO